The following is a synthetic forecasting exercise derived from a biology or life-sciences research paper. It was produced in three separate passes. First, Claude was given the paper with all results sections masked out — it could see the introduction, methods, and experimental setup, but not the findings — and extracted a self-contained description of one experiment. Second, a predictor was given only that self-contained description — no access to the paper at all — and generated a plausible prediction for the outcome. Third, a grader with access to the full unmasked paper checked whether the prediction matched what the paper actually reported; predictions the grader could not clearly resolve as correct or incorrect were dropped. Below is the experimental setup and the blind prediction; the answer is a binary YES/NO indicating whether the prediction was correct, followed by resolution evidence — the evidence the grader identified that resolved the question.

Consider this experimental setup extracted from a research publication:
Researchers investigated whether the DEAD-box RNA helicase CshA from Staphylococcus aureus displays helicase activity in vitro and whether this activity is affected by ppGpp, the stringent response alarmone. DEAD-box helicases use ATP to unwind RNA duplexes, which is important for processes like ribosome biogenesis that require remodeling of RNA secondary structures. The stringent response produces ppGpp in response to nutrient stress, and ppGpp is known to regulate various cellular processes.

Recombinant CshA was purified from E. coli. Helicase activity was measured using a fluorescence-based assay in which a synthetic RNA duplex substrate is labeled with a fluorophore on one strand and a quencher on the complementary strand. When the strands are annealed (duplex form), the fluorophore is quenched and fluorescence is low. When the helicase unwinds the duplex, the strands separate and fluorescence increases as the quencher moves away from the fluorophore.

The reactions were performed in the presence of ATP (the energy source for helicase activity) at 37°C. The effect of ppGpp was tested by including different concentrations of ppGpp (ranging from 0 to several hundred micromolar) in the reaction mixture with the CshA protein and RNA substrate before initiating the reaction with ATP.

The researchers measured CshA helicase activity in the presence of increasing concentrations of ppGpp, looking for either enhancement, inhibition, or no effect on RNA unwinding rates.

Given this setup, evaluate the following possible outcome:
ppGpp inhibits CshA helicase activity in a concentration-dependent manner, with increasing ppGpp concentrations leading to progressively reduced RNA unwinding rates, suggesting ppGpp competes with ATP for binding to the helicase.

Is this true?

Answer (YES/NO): NO